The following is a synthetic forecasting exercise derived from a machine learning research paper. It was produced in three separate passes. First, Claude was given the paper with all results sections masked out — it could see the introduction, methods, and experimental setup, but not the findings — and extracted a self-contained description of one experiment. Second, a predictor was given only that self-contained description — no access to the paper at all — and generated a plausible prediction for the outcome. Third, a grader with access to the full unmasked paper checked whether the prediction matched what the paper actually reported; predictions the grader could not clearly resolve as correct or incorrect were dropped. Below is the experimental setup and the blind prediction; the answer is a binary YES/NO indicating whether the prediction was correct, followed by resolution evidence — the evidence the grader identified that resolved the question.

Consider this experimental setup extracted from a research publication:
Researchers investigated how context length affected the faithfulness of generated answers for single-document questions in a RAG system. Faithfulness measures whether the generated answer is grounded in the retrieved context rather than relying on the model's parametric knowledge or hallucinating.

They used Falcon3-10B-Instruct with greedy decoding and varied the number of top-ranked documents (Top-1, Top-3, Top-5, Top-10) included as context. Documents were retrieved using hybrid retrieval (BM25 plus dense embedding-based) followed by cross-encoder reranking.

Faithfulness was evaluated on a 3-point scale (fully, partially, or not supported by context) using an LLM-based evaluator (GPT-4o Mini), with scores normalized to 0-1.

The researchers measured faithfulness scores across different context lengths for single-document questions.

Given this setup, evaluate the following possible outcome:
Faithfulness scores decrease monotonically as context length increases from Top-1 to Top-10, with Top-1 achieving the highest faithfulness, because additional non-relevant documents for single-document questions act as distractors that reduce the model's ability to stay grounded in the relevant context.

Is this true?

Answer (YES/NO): NO